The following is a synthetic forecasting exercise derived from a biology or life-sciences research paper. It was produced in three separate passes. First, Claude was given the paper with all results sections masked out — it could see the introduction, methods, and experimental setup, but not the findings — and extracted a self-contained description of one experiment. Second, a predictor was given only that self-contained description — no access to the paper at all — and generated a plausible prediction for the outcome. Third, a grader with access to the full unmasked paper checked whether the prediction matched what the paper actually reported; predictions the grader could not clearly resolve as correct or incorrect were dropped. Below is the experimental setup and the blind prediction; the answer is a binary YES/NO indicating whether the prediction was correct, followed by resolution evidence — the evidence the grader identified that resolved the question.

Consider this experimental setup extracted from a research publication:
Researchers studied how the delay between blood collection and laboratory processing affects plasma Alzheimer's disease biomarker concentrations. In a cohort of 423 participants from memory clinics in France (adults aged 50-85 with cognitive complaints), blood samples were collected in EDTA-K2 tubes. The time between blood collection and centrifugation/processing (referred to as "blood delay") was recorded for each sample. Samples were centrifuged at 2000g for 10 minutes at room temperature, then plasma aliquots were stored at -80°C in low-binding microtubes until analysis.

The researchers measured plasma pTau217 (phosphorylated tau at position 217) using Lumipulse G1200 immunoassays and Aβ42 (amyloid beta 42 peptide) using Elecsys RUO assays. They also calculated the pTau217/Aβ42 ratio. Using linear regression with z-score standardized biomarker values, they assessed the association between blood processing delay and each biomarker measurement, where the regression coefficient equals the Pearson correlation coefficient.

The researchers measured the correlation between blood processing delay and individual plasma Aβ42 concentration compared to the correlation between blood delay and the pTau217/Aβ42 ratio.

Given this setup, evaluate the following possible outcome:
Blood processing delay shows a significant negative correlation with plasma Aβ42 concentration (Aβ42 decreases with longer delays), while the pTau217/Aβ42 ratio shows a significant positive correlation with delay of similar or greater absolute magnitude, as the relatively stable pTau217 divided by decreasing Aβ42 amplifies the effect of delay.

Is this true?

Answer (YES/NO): NO